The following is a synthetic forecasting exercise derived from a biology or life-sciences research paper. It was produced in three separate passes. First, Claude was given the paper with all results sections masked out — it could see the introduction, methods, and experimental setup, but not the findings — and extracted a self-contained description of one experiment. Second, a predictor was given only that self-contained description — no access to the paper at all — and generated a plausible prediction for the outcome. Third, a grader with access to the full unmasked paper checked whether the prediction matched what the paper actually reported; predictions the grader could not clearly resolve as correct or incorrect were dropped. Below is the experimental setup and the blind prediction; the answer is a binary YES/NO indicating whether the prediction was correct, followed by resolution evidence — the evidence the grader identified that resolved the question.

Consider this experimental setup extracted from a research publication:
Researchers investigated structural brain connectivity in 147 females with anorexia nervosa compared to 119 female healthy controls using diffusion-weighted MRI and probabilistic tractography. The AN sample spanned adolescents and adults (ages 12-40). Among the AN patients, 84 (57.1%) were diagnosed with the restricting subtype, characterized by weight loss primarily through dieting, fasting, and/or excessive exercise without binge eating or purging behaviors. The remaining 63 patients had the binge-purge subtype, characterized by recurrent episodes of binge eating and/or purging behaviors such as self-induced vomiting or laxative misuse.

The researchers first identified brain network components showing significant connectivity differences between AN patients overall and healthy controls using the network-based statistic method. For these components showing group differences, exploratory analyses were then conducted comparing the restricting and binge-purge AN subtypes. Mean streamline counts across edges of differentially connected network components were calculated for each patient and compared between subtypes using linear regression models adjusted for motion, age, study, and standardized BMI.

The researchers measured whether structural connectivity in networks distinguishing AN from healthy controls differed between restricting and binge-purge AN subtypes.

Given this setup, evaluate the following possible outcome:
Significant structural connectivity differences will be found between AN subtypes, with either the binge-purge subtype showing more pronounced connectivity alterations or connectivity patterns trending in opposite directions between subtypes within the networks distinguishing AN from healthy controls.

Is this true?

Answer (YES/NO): NO